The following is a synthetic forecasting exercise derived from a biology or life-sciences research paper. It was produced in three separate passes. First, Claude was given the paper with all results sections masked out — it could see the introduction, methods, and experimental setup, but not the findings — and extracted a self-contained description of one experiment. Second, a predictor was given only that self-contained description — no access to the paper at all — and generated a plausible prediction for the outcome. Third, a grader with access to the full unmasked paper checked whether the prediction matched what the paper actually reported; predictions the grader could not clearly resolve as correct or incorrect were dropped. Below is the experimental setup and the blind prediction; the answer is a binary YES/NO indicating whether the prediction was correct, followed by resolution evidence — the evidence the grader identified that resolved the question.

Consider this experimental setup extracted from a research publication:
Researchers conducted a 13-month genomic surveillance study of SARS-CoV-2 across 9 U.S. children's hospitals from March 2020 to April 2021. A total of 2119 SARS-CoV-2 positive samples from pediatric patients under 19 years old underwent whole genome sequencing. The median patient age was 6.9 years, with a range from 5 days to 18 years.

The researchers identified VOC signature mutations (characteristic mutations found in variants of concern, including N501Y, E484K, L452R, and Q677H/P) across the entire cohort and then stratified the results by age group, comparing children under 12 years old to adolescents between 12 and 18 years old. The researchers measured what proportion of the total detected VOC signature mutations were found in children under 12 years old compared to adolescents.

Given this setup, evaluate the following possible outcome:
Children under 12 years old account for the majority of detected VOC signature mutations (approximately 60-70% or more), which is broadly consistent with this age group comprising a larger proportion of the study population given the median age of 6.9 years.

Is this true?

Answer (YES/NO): YES